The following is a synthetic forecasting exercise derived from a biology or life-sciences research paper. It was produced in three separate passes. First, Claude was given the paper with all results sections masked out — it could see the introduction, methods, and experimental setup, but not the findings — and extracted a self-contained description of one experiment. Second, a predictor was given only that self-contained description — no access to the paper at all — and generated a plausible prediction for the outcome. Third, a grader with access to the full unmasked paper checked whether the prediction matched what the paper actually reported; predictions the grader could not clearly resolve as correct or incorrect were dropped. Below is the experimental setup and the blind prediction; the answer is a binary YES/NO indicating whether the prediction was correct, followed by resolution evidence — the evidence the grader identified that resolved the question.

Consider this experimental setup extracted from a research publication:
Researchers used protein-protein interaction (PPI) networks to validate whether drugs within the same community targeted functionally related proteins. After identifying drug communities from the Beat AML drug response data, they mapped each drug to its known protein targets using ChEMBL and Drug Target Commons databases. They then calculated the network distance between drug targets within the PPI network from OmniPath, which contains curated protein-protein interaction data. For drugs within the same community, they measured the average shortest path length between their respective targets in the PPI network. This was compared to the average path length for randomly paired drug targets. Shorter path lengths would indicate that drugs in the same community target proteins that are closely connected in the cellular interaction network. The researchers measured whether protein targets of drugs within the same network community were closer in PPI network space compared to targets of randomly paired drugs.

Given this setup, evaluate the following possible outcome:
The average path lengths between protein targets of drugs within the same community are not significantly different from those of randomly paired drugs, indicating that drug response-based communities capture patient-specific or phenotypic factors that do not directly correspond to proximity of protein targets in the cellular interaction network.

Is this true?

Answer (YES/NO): NO